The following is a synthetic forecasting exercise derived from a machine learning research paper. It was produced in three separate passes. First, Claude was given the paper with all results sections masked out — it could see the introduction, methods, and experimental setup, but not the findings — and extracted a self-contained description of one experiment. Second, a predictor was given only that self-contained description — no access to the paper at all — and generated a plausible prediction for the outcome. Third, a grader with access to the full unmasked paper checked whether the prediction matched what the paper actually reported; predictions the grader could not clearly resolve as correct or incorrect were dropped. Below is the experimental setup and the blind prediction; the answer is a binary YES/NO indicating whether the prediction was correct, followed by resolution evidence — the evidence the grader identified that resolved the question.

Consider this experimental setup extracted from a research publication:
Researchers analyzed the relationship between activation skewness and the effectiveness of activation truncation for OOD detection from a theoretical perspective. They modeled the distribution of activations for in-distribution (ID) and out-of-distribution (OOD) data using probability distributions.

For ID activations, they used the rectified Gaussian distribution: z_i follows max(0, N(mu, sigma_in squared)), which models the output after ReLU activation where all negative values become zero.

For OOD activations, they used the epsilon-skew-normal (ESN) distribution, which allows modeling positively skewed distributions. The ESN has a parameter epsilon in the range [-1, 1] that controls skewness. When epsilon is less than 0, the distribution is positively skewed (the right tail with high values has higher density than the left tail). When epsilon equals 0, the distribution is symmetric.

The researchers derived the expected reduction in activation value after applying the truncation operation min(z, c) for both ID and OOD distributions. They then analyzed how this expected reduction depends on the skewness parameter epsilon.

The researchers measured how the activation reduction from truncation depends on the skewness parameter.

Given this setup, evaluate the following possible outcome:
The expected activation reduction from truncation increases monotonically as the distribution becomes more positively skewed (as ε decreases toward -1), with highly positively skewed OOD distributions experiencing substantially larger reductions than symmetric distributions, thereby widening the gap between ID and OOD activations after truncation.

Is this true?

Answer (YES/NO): YES